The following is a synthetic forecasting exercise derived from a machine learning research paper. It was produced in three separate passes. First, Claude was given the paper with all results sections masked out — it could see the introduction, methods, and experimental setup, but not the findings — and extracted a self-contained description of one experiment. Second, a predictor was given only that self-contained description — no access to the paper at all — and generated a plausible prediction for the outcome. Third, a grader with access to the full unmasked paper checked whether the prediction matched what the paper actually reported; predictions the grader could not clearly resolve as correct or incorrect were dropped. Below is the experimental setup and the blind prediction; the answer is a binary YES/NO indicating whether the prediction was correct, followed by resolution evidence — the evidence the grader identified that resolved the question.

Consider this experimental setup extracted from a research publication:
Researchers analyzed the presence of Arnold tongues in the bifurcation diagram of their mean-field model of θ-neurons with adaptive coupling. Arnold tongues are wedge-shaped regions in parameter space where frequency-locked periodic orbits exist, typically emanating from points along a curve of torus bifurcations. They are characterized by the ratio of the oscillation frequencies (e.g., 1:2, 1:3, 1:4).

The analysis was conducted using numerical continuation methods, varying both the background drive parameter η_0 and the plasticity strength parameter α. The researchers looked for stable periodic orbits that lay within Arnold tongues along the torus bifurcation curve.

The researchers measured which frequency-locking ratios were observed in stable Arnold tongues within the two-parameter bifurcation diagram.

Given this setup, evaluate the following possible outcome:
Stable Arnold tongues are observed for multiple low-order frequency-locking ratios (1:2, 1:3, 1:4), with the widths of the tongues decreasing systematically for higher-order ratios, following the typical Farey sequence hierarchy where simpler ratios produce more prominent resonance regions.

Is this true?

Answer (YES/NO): NO